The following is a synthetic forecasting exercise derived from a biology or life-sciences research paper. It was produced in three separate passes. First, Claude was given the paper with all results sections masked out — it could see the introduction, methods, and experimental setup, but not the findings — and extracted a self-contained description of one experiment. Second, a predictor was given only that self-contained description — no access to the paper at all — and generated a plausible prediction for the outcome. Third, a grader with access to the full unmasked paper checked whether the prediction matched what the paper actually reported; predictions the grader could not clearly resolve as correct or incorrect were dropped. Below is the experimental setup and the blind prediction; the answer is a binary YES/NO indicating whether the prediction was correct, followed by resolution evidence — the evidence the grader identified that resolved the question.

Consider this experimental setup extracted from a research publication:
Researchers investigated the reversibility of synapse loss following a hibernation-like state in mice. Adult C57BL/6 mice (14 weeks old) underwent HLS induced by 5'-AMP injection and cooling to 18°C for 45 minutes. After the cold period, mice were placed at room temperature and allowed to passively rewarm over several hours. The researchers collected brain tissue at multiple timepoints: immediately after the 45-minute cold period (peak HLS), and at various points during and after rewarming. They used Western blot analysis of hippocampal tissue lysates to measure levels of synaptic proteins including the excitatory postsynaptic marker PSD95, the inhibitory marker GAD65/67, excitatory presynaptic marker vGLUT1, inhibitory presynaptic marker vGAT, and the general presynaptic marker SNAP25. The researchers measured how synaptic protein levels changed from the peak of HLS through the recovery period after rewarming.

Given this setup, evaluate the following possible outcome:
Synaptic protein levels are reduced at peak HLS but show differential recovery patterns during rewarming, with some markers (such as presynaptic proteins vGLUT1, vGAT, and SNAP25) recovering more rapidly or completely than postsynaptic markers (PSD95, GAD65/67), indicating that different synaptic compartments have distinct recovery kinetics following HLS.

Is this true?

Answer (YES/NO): NO